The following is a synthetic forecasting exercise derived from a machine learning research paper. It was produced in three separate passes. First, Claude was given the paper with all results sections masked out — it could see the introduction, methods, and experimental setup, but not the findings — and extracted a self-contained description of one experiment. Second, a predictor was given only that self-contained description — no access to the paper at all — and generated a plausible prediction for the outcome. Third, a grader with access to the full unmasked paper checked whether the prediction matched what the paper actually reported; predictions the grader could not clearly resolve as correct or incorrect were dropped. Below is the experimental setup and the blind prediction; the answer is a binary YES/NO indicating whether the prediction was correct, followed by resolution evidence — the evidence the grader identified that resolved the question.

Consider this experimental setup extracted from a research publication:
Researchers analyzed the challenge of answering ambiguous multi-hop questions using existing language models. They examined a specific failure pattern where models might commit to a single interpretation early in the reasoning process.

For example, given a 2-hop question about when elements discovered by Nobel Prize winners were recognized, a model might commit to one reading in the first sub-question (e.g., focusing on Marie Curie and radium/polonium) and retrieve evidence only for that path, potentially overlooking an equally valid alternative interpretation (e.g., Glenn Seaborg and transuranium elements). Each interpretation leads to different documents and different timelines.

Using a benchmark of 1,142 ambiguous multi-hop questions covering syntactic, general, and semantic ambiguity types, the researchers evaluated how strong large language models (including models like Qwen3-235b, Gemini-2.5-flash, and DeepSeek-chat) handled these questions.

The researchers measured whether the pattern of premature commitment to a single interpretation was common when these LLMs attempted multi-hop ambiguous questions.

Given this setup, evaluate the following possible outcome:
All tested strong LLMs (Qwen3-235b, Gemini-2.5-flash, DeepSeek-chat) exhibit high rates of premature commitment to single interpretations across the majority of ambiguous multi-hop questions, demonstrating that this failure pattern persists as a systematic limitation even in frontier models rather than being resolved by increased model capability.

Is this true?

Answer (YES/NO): YES